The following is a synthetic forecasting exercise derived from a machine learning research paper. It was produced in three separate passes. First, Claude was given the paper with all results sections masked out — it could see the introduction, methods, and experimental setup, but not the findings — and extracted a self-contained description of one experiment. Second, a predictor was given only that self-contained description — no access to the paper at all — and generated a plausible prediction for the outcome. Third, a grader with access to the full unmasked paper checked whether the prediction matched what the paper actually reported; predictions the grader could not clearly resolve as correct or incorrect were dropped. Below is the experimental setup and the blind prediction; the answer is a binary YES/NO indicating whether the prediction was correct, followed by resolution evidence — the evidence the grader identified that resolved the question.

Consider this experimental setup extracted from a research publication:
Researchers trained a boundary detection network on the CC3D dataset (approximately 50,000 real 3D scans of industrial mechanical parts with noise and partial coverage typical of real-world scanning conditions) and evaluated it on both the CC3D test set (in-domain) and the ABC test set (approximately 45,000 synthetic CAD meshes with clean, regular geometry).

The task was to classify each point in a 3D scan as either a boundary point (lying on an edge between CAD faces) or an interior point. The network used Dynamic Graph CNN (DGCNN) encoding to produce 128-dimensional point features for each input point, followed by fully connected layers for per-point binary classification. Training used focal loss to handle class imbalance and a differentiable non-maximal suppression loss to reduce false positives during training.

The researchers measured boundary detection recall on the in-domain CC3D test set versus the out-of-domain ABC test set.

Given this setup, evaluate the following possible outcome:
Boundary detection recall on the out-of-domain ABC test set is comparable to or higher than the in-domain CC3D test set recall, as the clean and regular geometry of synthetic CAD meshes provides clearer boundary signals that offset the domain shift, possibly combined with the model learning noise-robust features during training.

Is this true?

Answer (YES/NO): NO